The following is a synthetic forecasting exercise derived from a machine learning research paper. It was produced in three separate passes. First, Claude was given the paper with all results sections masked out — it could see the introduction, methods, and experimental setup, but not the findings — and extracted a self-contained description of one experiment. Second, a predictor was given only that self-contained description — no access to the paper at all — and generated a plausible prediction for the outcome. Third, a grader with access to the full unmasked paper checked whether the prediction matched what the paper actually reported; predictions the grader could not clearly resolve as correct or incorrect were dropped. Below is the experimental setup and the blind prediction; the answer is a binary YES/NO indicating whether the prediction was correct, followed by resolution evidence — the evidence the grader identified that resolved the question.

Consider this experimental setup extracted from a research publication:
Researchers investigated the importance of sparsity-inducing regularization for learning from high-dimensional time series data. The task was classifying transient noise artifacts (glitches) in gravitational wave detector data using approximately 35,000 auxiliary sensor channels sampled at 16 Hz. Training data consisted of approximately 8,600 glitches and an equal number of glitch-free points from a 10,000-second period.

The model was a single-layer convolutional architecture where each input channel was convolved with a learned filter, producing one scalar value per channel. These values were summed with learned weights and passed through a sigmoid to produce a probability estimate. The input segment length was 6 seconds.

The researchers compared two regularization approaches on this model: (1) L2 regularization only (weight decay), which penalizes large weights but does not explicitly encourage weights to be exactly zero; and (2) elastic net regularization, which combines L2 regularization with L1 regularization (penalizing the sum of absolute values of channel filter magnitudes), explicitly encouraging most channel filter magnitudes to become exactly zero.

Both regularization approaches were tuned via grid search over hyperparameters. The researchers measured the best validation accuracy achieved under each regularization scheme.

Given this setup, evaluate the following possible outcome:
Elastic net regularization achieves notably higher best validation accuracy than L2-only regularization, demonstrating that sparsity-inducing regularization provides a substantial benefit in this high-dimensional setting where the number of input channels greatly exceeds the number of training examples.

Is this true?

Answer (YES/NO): YES